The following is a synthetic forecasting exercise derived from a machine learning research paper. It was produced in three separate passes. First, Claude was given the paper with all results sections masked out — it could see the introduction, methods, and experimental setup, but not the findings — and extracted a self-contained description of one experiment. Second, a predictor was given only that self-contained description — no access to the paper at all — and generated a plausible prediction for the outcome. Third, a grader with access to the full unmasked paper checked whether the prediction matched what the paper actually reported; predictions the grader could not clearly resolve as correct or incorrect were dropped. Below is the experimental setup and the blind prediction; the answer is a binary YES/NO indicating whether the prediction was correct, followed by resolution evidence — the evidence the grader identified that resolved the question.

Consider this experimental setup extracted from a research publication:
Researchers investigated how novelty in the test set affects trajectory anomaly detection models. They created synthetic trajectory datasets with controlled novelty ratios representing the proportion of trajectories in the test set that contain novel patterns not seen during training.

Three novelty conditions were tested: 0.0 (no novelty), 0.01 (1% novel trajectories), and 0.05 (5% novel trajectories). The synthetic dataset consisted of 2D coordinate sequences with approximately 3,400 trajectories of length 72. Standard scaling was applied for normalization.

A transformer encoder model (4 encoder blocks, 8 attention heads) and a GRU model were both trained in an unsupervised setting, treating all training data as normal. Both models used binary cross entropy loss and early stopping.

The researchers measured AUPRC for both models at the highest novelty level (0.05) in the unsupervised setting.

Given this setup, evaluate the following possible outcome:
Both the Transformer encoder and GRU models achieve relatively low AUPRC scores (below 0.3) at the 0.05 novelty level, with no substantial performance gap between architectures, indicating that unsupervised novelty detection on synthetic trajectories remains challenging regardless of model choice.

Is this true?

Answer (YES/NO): NO